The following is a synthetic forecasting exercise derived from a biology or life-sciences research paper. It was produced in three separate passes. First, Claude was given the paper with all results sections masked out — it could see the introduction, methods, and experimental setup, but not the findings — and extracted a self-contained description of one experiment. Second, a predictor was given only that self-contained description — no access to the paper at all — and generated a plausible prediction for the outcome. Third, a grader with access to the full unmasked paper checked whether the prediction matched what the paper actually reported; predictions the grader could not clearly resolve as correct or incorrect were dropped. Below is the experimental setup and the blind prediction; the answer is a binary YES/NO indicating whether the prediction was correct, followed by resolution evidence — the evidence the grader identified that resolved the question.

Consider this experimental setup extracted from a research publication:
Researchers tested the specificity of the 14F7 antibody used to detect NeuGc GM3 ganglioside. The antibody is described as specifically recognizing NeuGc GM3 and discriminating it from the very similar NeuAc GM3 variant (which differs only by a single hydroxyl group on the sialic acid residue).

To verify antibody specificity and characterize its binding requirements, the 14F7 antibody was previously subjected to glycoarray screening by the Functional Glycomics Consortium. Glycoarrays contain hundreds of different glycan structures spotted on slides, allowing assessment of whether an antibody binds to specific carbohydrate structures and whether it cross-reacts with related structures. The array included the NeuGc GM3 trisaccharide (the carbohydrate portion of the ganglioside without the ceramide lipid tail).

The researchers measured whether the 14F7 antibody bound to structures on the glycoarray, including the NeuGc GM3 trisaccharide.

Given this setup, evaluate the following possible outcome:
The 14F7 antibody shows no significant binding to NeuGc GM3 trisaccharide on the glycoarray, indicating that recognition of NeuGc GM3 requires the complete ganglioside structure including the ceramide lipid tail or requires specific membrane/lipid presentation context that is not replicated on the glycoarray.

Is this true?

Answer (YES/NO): YES